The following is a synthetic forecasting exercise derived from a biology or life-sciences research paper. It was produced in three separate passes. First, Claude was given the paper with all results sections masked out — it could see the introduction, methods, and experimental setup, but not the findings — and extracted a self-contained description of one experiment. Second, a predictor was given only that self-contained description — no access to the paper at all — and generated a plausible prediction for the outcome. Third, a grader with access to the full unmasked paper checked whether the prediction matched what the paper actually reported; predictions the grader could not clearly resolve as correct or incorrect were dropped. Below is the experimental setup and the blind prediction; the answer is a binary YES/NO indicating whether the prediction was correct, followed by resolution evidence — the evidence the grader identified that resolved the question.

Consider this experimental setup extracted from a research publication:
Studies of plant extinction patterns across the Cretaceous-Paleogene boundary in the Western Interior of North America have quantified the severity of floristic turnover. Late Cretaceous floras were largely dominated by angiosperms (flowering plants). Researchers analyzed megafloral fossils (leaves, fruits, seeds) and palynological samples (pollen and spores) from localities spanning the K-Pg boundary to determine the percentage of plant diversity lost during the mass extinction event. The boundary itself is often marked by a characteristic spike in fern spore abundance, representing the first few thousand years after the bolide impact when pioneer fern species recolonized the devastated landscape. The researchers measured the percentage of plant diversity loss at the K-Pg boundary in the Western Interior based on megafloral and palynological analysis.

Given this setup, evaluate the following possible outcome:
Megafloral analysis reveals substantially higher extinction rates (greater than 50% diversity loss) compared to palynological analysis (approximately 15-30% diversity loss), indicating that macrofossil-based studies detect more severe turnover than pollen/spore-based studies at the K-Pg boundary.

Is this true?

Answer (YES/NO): NO